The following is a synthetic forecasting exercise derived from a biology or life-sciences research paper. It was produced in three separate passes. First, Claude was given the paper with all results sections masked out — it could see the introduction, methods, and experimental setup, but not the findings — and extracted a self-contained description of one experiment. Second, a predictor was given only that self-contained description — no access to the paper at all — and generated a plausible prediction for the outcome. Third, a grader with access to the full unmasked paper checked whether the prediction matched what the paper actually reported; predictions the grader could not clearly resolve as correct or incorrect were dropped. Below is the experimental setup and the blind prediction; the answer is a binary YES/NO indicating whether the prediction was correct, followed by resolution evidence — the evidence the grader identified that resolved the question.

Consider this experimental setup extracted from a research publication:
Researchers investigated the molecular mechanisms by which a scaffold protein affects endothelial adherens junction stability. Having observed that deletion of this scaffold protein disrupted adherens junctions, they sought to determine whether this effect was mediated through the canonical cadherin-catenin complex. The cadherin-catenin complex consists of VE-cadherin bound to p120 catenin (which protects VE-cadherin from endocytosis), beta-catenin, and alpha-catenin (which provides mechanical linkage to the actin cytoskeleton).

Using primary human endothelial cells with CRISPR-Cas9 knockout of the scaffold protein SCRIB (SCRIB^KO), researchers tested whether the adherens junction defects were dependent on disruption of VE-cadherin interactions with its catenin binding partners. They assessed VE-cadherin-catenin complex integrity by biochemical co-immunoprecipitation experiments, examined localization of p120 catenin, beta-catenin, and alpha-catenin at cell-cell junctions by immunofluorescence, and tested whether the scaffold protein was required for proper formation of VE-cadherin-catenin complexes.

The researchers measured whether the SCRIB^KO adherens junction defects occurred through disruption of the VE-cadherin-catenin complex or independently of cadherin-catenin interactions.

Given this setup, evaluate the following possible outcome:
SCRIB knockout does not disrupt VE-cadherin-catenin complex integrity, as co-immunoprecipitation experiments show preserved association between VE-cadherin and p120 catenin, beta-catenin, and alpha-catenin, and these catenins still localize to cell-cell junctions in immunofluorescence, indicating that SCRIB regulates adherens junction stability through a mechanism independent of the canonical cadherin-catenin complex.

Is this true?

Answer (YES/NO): YES